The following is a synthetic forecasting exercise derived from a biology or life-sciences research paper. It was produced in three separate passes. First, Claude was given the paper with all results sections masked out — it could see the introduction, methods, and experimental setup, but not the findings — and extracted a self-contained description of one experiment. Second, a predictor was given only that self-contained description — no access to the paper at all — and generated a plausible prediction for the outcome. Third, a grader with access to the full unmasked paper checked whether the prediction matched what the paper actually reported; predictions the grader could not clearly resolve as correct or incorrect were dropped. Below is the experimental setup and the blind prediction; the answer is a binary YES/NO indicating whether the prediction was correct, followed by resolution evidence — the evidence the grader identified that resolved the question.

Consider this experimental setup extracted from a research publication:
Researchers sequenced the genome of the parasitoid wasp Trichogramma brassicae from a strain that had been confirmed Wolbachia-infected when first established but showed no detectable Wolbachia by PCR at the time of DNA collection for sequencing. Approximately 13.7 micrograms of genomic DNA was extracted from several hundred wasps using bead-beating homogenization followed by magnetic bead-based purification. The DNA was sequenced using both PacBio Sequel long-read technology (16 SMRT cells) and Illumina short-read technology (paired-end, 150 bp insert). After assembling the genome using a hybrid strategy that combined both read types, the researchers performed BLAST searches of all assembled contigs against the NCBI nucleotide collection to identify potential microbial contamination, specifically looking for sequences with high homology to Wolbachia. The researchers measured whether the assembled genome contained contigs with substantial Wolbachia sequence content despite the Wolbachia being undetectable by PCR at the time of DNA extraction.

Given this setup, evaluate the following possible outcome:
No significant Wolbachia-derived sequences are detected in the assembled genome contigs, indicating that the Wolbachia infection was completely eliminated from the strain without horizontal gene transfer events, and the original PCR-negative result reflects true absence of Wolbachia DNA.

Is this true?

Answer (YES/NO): NO